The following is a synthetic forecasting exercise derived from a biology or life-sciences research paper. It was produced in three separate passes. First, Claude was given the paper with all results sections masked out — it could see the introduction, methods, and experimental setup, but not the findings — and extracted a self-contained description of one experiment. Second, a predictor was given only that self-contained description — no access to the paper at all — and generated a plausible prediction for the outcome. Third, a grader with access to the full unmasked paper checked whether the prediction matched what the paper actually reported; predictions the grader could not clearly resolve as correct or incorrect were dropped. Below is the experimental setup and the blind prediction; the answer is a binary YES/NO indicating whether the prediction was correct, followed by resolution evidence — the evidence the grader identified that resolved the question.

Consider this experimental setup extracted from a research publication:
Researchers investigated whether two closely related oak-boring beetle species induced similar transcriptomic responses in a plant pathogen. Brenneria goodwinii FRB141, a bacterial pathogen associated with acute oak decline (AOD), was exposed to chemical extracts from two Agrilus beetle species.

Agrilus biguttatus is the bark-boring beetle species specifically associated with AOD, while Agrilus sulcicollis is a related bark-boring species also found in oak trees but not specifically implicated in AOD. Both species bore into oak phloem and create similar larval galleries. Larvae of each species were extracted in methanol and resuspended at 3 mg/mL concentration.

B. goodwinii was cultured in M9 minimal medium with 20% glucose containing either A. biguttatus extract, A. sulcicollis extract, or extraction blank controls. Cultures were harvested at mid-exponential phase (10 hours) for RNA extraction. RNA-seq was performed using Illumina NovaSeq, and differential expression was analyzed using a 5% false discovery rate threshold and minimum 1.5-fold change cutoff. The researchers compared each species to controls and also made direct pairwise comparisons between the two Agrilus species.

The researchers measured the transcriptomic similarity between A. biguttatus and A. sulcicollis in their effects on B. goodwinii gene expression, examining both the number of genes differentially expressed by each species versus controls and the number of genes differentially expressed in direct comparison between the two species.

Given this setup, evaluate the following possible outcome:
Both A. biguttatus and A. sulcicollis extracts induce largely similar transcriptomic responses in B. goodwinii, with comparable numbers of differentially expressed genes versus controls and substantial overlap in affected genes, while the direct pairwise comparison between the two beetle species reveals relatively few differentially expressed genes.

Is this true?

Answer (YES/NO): NO